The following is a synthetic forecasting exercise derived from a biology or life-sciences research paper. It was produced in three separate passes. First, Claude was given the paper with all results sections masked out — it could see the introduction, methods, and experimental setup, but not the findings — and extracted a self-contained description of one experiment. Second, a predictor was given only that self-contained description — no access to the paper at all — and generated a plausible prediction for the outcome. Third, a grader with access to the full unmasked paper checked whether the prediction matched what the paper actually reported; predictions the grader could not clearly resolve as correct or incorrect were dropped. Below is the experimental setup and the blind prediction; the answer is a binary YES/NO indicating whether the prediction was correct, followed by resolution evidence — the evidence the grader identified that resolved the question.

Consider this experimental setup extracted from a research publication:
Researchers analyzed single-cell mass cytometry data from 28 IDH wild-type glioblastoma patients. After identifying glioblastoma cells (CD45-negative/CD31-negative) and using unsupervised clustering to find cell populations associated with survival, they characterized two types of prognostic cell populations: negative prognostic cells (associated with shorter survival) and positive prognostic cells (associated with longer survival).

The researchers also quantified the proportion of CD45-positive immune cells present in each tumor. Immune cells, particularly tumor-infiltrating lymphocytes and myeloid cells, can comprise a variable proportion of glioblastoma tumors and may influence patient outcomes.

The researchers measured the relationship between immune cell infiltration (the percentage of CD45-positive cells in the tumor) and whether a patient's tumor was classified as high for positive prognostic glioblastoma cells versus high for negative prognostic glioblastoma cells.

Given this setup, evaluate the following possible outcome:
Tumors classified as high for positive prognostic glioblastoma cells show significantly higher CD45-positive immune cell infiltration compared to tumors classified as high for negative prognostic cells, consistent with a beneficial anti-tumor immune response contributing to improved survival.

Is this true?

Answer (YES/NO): YES